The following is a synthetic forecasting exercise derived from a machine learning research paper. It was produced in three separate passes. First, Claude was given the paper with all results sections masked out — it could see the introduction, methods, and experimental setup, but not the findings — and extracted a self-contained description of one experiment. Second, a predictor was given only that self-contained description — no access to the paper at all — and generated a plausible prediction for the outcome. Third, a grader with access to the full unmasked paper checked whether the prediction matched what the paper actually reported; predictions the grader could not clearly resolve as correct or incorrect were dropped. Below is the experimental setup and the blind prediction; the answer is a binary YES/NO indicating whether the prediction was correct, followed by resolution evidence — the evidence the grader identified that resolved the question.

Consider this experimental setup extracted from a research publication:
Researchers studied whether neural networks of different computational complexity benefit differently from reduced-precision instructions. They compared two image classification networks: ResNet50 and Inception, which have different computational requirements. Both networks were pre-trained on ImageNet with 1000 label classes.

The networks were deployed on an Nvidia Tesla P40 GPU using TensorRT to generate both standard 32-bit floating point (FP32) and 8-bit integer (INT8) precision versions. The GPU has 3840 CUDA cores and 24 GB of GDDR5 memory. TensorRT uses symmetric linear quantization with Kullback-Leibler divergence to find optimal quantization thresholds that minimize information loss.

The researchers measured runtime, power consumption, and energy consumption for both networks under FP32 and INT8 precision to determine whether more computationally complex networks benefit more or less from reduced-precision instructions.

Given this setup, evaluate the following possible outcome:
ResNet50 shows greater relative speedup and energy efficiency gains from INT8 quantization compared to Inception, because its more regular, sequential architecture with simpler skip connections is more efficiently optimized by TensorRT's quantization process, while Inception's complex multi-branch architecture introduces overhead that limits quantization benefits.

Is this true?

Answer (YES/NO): NO